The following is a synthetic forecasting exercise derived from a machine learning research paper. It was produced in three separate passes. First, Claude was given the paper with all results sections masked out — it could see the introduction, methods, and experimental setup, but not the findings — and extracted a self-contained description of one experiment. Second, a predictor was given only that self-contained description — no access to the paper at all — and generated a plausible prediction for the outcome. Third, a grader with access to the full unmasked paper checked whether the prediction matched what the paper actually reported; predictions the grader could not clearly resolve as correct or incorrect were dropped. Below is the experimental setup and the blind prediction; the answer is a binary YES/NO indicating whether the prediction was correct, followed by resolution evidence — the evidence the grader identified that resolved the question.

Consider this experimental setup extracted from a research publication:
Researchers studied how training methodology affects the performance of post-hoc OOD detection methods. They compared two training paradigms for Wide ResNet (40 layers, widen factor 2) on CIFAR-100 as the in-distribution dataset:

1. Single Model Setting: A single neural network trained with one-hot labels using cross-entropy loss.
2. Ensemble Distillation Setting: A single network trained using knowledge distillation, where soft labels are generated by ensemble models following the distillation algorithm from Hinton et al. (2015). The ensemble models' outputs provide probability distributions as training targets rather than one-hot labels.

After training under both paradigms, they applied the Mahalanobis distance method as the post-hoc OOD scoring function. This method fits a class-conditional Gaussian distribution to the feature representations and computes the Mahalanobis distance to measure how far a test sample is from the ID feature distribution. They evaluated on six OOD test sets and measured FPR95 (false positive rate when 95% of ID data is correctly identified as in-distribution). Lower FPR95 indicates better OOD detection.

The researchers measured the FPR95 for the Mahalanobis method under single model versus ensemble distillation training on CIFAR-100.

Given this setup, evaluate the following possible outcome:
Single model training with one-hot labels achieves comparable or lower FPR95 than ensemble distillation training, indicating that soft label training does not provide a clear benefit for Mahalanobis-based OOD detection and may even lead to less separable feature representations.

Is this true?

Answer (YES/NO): NO